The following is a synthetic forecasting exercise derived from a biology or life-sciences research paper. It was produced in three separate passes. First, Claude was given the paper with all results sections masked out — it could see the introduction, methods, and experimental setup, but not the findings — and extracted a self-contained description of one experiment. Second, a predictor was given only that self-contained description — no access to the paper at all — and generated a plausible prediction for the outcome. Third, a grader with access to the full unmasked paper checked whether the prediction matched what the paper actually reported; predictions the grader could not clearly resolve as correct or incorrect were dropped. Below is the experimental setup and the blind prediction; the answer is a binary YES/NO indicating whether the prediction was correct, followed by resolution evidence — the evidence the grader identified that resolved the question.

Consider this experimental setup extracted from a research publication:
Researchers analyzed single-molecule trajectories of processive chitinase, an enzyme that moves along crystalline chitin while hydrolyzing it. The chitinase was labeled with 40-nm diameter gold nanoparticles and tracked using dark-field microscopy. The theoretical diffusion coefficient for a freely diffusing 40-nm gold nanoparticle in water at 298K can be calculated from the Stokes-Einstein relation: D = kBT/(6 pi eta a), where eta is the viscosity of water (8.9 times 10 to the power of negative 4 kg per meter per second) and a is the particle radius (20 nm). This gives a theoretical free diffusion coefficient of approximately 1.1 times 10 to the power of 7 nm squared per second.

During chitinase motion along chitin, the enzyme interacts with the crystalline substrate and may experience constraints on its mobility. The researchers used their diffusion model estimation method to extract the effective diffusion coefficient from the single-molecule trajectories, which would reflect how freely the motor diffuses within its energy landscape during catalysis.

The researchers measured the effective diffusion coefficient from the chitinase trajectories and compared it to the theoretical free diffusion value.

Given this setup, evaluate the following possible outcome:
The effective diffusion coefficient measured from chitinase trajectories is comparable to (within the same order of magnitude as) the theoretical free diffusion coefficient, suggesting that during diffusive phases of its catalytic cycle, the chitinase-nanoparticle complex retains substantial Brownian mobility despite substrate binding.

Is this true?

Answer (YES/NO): NO